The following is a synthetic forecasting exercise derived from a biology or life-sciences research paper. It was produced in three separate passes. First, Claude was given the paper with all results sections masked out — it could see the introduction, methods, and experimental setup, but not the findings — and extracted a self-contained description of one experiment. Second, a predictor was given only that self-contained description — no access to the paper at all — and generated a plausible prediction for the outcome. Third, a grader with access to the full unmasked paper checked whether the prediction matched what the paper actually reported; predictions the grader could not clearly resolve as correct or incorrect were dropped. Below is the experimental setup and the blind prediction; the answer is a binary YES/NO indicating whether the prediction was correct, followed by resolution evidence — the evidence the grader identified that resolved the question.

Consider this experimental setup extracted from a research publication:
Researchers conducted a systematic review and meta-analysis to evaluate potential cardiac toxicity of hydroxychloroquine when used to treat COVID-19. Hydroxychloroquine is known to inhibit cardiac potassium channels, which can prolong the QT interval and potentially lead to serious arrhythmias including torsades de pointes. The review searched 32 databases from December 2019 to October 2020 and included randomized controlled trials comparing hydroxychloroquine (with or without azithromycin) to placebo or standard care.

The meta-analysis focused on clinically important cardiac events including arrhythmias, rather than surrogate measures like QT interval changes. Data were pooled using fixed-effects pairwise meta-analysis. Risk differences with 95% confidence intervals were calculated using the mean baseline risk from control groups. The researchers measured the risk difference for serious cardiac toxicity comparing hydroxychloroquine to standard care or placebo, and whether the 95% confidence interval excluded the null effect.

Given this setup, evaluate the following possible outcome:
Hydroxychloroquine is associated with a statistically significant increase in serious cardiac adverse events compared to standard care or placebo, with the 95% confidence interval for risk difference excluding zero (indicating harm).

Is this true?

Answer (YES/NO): NO